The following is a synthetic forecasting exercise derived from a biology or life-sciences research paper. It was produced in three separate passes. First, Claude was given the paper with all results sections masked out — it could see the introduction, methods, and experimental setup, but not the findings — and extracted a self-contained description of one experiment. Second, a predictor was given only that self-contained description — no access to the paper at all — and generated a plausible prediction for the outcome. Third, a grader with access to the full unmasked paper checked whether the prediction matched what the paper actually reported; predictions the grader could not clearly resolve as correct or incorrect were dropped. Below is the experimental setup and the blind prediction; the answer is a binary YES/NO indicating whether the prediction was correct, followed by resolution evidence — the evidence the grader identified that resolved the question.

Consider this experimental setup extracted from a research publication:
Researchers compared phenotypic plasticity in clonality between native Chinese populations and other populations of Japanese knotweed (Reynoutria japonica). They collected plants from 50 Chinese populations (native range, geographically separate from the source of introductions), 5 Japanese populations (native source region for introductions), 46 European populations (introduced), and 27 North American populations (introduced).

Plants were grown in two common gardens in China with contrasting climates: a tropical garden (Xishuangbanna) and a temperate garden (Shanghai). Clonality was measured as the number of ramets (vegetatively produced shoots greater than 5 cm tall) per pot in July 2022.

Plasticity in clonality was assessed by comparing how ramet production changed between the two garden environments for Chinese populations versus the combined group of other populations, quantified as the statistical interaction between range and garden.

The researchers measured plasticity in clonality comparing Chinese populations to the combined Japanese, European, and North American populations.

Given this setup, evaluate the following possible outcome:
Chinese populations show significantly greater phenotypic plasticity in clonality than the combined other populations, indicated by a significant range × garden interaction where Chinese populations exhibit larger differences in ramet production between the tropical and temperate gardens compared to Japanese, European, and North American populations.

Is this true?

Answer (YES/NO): NO